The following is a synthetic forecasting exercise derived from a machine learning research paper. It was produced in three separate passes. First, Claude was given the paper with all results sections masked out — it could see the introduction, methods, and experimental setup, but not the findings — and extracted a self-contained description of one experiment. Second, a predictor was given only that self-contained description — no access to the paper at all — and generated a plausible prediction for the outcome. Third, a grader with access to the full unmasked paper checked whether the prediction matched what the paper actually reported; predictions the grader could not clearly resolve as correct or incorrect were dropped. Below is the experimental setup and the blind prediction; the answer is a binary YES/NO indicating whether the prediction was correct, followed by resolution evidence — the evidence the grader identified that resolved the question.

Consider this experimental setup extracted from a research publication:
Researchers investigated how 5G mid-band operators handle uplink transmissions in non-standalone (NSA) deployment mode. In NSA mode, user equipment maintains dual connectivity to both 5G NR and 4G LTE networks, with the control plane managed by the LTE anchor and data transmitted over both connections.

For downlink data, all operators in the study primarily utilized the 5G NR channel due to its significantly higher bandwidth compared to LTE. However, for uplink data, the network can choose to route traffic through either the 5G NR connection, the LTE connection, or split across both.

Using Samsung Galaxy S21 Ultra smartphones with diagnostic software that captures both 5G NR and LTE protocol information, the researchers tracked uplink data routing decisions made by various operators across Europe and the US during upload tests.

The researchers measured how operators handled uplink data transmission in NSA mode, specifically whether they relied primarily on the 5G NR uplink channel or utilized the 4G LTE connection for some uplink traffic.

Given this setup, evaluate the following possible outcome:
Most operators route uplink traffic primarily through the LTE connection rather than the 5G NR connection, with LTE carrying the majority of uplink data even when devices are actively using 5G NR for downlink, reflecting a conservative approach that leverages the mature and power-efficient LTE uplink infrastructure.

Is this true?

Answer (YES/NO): NO